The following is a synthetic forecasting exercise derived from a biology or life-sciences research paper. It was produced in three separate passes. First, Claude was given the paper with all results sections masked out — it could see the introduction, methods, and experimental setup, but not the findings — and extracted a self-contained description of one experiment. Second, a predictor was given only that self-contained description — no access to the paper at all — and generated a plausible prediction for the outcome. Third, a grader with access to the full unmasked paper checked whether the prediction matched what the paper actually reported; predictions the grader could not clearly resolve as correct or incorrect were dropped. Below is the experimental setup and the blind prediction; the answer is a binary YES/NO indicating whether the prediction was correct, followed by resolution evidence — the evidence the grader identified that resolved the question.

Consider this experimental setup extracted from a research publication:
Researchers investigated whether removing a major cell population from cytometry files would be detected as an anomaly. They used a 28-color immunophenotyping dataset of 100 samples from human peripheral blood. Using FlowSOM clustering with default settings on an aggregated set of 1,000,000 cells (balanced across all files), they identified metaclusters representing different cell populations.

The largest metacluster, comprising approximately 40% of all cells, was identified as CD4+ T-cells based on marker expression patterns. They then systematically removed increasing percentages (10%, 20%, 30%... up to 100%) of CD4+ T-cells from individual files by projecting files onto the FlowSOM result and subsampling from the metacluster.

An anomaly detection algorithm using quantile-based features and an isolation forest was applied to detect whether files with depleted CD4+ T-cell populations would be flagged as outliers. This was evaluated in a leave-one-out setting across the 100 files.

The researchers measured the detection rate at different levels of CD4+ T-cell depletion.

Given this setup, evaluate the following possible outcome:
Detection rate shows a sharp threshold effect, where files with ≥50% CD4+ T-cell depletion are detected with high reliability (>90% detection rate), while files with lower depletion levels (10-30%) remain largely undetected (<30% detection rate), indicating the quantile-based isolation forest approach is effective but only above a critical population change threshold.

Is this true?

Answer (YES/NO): NO